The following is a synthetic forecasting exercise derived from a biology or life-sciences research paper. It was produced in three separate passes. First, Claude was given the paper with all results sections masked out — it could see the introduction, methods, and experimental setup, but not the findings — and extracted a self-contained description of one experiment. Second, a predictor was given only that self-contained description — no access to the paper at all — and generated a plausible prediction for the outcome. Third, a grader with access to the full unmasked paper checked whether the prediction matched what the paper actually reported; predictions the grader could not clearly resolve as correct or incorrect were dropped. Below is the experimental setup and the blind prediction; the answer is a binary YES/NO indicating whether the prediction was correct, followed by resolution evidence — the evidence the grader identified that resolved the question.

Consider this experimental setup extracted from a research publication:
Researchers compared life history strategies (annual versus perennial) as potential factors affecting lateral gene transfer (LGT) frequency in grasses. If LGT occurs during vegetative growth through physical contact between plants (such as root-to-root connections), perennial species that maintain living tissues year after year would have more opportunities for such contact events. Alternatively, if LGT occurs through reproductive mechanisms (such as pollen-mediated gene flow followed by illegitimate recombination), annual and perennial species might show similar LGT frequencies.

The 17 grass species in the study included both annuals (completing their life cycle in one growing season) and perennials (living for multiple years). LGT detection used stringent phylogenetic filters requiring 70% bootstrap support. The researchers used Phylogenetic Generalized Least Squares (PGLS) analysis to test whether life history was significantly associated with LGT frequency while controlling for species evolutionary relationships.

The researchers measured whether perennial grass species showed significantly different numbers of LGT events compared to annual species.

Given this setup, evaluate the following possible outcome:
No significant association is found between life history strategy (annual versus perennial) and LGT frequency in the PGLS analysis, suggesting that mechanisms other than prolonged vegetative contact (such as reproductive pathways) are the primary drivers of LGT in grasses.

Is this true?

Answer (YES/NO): NO